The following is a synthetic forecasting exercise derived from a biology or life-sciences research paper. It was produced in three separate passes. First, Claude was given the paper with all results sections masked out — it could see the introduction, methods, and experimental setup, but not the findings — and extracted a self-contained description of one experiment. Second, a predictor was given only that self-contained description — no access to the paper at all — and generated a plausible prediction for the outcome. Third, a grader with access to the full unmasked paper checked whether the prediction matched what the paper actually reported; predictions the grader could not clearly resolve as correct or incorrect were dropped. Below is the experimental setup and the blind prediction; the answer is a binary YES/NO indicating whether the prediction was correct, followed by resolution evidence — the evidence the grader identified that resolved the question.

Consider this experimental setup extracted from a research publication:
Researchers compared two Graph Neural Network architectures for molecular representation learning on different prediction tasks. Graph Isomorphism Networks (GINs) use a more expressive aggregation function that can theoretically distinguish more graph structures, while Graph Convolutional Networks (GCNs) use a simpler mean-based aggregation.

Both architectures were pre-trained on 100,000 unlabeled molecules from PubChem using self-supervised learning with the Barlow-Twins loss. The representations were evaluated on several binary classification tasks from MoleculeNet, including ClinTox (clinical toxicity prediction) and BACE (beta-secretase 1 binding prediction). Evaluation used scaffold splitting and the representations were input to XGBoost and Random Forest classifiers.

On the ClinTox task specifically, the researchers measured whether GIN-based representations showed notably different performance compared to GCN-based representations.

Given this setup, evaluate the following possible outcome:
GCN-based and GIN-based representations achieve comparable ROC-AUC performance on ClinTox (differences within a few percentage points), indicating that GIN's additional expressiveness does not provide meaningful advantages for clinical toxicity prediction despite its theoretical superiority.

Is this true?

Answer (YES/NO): NO